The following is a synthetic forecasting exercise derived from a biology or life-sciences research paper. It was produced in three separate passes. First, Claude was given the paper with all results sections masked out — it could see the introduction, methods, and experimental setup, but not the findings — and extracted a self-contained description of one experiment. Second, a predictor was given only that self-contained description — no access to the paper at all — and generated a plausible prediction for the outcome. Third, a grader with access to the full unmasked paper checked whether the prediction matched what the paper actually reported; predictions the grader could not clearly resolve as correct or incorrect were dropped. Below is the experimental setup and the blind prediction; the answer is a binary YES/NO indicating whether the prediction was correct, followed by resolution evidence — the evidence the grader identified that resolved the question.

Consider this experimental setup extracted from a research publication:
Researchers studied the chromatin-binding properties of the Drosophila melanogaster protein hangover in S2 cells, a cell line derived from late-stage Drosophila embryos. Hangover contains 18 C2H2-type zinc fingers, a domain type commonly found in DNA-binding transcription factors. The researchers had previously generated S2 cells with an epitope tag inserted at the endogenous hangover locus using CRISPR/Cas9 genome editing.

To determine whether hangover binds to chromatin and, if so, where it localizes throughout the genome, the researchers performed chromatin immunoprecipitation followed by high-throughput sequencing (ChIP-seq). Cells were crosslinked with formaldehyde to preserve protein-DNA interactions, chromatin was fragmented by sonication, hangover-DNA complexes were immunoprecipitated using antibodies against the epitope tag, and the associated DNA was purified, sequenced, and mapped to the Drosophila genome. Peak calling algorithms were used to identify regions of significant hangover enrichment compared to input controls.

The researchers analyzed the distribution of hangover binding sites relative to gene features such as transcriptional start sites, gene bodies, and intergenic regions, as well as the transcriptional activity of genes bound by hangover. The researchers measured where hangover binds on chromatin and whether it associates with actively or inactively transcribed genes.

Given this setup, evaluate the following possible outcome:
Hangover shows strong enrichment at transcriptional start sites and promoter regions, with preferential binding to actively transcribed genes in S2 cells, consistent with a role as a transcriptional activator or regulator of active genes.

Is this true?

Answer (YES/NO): YES